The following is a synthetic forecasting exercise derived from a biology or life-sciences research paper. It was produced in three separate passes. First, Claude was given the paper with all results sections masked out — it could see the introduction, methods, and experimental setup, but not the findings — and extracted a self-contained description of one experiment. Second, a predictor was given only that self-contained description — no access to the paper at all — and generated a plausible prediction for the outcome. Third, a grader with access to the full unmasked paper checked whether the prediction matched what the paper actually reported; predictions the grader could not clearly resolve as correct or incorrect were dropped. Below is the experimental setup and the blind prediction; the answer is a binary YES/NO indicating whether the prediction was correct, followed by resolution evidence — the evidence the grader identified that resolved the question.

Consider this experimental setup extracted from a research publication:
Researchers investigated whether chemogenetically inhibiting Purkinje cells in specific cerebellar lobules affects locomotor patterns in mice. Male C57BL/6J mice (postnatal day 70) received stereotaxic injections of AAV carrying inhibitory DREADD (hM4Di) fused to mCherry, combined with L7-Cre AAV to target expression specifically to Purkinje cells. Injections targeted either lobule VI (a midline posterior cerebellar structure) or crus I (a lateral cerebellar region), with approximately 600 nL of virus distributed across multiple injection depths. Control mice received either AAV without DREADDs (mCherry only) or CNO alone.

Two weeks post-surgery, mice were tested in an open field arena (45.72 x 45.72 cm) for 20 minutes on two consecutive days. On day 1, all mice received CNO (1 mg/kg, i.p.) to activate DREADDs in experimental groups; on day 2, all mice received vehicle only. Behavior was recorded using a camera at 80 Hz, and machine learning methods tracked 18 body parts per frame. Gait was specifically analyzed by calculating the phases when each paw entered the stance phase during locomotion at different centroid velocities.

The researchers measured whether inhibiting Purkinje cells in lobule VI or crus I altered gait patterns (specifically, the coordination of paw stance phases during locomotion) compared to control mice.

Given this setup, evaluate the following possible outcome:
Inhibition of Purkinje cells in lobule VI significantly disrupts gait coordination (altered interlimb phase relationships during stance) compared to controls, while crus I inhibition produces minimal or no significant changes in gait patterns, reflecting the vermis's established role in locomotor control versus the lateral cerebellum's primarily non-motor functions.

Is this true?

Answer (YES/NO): NO